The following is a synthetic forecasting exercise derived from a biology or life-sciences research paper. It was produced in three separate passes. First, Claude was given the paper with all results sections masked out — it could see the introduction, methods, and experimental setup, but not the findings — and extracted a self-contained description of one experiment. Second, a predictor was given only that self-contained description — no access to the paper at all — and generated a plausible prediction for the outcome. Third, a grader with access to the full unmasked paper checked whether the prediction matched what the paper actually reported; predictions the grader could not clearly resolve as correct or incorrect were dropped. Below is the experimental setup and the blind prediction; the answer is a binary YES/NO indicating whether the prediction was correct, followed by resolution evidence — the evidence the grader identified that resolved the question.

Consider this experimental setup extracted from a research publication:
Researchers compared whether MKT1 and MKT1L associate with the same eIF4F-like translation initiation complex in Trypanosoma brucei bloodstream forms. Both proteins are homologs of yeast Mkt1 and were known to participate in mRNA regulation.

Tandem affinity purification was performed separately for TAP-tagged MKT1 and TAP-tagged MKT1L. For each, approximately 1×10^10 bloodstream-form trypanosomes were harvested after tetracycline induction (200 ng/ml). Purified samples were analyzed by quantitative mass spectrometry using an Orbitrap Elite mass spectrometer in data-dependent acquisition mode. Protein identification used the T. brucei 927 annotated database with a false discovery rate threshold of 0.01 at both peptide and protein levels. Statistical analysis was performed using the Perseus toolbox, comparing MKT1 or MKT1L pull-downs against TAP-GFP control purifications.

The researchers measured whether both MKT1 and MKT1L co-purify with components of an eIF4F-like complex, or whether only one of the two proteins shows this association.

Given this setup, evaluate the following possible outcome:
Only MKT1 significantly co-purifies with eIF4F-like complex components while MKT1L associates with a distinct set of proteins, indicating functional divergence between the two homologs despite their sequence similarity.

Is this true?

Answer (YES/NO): NO